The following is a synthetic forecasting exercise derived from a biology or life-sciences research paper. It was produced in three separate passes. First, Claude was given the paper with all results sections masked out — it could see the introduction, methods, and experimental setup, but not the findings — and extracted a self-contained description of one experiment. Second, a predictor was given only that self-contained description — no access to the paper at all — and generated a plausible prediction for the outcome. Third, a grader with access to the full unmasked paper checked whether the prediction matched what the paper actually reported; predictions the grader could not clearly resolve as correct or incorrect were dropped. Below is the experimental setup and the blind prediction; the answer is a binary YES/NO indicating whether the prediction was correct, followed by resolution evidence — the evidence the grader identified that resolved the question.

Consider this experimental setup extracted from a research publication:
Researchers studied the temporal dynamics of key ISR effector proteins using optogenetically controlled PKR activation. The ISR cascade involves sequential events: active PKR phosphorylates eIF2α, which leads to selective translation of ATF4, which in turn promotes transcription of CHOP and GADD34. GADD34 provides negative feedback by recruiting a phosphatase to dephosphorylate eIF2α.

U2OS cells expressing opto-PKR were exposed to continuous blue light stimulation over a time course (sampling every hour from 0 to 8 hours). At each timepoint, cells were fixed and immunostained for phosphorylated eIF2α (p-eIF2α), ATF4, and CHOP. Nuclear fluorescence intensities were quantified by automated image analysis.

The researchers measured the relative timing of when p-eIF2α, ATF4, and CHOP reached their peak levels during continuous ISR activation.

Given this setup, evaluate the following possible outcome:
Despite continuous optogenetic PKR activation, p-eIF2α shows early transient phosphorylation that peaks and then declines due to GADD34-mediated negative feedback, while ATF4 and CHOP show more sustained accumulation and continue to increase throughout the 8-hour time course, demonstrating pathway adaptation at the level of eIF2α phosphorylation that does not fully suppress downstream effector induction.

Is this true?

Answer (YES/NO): NO